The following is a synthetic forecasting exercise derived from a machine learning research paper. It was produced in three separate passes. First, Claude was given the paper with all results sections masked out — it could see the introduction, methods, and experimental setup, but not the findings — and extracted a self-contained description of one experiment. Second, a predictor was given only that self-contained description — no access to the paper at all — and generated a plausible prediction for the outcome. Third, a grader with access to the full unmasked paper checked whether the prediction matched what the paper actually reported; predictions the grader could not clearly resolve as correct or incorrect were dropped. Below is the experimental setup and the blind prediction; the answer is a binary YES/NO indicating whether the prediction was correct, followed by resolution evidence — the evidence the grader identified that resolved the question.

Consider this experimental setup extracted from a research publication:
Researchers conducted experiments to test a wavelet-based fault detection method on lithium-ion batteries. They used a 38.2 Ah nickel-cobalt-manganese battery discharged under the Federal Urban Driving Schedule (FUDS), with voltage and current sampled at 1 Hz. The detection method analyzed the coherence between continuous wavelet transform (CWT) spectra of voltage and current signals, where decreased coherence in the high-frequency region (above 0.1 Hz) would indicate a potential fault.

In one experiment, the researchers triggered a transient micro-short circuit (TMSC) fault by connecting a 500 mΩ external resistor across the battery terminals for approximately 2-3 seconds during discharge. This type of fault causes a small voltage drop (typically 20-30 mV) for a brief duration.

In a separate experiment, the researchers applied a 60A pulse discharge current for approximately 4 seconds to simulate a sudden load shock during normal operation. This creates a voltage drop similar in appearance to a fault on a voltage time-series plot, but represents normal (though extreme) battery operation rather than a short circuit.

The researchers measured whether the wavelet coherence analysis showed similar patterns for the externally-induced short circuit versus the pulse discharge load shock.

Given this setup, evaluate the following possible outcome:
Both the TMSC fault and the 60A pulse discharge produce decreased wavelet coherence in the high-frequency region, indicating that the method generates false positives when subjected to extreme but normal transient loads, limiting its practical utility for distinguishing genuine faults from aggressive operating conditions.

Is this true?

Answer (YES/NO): NO